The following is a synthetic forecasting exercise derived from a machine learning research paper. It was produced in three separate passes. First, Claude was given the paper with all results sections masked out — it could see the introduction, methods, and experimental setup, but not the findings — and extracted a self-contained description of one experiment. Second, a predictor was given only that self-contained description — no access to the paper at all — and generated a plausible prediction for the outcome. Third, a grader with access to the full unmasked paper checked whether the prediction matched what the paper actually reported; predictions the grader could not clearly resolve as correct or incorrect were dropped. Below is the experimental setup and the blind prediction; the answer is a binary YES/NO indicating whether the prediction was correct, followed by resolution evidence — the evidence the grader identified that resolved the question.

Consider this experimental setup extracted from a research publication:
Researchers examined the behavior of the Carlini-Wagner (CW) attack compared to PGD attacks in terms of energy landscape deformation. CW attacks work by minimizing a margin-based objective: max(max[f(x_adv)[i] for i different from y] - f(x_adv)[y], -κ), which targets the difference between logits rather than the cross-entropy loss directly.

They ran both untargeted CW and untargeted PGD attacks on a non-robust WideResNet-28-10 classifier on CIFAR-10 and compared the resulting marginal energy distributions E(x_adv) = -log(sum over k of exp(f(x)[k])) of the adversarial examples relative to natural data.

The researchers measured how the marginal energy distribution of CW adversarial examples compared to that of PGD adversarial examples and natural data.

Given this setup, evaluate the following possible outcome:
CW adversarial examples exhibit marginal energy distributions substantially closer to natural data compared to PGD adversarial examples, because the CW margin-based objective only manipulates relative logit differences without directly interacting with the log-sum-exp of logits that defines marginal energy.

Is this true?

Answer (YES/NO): YES